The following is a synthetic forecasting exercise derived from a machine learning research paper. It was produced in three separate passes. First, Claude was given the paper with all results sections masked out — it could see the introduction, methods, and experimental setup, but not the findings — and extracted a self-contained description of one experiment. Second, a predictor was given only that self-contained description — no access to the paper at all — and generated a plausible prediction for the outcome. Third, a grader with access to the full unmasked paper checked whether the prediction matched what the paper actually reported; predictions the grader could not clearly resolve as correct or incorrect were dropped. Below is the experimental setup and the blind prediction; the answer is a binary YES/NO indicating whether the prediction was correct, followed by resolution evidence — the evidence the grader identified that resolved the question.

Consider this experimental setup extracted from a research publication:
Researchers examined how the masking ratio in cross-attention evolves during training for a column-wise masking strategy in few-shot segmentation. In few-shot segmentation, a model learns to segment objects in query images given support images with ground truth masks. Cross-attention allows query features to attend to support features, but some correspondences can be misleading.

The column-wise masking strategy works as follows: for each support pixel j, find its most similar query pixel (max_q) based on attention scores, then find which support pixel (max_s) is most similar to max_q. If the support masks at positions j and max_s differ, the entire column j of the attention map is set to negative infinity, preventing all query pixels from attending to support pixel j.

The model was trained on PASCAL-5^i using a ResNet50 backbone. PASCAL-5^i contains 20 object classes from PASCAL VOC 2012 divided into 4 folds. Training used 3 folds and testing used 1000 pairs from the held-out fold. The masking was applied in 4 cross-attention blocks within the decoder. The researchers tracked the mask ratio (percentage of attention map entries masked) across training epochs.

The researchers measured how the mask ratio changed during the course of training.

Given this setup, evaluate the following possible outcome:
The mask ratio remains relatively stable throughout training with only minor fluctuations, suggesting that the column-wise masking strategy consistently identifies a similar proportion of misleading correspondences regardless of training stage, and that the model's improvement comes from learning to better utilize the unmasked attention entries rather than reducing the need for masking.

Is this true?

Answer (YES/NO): NO